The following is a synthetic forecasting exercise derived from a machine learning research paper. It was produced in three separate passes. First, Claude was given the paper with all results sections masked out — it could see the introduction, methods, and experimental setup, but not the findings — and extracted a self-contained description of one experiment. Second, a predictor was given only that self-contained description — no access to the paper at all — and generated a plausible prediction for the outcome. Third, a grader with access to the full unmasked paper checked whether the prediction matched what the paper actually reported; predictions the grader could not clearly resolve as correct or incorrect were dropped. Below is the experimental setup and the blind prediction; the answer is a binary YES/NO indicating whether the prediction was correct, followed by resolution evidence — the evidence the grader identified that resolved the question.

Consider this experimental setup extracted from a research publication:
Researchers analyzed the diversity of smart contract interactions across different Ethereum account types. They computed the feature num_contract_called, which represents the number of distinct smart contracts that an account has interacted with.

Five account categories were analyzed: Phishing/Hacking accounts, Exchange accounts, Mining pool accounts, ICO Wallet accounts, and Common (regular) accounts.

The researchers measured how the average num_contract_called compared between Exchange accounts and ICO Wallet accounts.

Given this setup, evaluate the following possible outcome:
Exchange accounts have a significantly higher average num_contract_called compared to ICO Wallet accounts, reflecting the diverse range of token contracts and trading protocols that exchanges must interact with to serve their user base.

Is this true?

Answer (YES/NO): YES